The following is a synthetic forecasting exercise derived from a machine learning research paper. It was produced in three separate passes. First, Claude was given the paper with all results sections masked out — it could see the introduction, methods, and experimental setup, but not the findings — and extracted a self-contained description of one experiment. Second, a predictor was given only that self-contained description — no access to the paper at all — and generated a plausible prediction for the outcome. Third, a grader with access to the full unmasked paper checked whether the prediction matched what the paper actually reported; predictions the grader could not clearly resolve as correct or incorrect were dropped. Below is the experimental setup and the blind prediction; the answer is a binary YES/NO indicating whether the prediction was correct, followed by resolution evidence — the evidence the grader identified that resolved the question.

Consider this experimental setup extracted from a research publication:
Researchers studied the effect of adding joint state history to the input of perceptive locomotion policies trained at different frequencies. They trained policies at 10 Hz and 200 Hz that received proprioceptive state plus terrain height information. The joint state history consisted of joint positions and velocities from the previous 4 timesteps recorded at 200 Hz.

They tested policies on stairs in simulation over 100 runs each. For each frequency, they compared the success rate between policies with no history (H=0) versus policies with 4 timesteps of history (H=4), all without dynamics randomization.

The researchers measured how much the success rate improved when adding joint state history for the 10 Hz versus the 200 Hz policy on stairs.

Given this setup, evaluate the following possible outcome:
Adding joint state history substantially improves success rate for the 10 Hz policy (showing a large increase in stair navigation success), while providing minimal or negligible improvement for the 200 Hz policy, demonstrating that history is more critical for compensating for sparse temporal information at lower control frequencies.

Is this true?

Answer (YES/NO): NO